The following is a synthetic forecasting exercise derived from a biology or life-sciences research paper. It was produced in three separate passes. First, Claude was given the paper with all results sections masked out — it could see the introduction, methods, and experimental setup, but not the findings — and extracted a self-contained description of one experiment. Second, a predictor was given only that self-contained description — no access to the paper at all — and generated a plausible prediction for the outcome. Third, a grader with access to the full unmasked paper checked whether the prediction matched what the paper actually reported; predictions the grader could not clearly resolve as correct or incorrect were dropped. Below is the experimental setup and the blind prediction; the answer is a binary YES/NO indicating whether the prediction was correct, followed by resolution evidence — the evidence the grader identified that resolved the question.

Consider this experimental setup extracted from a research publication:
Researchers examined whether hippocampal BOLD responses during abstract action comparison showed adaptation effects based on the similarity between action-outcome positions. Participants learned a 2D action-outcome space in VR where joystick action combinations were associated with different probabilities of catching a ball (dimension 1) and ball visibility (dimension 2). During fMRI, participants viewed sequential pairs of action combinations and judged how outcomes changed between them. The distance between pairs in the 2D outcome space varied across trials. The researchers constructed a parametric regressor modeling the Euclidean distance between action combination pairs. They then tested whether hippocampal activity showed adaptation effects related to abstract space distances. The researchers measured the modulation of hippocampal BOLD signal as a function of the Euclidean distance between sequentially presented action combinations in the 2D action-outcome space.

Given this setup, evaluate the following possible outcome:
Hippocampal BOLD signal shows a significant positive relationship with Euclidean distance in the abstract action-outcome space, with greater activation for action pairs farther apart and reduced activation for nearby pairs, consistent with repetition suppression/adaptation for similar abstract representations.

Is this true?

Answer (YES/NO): YES